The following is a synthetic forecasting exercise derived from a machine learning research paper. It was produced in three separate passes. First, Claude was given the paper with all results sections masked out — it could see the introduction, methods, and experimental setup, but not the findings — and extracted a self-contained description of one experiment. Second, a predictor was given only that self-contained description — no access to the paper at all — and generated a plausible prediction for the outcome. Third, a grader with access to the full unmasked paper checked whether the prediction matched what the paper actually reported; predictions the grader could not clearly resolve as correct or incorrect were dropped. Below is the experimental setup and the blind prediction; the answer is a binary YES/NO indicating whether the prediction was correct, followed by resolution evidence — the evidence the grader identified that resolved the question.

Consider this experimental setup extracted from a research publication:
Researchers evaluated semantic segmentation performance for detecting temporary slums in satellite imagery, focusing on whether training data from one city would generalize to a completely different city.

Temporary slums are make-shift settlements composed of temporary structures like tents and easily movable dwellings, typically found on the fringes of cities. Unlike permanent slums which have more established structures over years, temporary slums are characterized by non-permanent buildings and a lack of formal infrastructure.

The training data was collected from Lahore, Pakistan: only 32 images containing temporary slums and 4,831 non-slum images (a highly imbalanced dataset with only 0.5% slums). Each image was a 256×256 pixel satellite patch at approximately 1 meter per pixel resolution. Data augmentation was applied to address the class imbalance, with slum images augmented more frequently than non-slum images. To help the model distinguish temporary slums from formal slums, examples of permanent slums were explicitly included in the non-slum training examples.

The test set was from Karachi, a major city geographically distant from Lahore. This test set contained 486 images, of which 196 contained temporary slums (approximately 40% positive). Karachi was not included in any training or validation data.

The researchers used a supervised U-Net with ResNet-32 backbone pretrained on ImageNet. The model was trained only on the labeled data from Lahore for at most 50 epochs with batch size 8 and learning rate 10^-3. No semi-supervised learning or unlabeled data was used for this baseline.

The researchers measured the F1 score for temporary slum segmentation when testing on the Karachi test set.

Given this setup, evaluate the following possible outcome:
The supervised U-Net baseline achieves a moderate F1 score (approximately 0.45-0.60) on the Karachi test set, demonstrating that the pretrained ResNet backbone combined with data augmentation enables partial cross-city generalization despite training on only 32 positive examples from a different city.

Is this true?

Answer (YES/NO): NO